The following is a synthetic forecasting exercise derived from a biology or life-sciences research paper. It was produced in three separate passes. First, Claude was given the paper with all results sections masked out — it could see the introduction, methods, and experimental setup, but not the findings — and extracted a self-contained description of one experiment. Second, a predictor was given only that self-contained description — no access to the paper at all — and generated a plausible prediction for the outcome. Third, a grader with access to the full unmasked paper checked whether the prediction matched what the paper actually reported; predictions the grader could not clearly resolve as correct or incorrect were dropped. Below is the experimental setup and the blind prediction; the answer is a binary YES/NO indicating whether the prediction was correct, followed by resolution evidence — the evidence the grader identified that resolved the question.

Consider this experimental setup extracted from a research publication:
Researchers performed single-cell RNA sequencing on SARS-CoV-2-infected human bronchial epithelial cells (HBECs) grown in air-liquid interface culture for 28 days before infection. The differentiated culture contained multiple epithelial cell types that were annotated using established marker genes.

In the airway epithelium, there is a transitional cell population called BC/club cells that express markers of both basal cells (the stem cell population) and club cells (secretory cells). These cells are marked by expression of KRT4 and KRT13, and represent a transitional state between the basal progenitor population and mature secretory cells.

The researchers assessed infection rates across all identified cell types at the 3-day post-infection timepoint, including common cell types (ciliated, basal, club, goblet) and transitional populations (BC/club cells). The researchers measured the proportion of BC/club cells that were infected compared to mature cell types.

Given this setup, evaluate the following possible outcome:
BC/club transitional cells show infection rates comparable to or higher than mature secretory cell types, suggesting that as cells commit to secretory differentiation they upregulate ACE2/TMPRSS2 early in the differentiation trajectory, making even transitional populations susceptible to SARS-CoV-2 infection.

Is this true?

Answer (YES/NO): YES